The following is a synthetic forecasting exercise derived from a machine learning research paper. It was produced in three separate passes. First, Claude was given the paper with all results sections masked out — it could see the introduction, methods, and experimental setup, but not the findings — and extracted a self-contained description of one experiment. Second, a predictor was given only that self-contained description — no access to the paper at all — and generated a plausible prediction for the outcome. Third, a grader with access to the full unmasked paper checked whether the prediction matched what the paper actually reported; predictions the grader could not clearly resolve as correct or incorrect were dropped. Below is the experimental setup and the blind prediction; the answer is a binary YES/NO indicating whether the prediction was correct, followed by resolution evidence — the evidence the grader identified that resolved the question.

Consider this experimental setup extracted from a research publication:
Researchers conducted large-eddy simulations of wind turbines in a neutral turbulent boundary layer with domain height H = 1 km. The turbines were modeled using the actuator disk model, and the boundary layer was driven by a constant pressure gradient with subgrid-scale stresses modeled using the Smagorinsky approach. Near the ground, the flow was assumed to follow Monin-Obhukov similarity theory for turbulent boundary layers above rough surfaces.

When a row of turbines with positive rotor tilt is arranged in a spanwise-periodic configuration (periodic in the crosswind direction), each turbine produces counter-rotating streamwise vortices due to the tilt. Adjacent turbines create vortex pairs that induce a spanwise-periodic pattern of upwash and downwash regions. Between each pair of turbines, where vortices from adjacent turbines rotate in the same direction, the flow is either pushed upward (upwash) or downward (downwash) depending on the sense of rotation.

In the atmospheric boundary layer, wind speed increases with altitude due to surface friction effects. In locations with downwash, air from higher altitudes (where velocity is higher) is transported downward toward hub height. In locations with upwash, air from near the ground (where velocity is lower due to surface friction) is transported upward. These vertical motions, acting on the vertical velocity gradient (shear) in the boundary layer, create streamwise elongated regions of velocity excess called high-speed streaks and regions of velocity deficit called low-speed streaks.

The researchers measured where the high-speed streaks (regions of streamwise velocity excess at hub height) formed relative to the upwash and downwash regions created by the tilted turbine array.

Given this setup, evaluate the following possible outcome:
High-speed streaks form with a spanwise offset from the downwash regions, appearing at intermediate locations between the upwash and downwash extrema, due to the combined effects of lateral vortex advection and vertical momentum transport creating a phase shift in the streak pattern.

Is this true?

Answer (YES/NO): NO